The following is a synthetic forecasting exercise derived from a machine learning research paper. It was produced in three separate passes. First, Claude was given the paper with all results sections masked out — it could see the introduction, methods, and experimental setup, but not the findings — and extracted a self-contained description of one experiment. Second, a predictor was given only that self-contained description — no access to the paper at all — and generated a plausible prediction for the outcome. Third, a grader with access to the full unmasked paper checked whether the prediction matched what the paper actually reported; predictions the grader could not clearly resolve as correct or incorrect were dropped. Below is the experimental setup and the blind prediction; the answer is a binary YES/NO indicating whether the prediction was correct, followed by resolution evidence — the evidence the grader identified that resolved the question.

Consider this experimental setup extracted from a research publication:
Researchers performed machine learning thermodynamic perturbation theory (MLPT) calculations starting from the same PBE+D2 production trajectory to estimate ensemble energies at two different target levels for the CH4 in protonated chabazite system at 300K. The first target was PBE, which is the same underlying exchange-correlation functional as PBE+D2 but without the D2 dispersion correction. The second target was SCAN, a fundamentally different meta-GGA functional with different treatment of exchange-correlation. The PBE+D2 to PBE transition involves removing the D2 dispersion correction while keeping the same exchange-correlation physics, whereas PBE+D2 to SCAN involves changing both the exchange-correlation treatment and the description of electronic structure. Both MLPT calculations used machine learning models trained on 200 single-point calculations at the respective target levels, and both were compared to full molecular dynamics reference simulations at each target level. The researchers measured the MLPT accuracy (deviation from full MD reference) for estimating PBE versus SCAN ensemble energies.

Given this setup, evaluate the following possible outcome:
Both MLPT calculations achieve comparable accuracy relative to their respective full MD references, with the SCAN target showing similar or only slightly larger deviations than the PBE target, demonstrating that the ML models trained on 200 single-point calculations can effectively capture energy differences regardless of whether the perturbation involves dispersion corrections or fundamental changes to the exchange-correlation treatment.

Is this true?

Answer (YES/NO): NO